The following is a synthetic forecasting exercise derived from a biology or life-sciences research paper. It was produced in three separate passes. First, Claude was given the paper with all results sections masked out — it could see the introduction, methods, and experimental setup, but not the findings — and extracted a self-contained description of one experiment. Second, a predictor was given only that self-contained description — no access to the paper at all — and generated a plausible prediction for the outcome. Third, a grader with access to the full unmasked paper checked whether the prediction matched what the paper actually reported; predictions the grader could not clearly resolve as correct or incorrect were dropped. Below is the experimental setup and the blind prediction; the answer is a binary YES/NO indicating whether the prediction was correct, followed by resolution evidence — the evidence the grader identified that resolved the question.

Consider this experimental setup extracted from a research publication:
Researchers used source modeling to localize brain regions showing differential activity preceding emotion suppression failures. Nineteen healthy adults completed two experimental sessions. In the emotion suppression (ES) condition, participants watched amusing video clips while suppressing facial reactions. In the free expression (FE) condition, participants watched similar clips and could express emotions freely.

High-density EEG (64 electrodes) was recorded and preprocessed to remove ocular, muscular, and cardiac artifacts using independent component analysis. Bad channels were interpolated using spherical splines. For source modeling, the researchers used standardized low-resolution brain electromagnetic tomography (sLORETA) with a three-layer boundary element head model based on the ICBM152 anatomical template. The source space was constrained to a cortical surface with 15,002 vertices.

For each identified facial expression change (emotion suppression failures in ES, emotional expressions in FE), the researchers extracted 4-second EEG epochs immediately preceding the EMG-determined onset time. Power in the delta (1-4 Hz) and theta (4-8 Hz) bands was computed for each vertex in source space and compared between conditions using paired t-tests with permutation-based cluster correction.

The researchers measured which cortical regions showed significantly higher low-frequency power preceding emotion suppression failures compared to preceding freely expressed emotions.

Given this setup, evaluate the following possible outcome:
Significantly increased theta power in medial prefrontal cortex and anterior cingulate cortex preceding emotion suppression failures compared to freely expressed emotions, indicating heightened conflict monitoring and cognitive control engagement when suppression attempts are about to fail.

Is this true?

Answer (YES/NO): NO